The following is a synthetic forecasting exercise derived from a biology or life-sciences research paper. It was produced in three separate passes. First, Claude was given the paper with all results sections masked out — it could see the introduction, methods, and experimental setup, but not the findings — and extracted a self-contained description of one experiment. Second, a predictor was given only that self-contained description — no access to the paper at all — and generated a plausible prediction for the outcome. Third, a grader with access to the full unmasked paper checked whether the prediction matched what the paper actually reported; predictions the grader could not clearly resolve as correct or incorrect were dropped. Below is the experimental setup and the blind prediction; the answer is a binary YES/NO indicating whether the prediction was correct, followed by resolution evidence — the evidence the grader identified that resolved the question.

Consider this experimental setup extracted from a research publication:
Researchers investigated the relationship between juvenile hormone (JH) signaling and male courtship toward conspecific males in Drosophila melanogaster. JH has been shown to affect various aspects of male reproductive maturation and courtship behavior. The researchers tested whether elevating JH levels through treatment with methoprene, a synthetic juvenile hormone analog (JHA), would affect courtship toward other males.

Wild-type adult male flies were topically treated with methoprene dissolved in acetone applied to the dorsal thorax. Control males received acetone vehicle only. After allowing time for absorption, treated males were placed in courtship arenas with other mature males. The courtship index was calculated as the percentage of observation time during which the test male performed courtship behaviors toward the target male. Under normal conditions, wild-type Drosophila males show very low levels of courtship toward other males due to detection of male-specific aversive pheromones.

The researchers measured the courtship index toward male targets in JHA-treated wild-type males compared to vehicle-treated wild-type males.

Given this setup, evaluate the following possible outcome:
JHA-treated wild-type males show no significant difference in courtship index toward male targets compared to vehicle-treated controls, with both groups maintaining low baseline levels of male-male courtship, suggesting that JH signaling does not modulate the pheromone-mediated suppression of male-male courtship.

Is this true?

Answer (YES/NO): YES